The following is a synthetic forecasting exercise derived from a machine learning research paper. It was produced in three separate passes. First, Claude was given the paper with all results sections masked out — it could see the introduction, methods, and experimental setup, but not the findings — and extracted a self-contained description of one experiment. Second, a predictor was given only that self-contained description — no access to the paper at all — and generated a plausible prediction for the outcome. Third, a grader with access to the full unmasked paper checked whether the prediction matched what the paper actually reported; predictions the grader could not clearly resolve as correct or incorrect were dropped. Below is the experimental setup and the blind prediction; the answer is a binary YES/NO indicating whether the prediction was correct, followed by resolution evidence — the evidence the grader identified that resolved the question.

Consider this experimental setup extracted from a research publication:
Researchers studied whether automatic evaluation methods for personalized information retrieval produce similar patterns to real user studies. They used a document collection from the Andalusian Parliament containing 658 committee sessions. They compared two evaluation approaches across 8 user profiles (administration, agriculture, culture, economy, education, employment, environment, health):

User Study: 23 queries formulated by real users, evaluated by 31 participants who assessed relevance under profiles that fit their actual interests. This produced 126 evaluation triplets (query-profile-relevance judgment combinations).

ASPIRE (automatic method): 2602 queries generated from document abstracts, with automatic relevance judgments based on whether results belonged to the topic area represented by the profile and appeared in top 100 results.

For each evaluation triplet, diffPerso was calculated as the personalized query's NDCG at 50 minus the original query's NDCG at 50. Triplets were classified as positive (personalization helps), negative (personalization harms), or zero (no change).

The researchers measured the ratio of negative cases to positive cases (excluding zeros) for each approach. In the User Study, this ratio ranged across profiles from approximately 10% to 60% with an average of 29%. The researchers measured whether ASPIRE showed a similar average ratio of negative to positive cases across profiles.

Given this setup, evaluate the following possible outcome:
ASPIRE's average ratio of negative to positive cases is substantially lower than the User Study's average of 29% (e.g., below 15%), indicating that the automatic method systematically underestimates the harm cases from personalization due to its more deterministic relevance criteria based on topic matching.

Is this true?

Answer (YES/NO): NO